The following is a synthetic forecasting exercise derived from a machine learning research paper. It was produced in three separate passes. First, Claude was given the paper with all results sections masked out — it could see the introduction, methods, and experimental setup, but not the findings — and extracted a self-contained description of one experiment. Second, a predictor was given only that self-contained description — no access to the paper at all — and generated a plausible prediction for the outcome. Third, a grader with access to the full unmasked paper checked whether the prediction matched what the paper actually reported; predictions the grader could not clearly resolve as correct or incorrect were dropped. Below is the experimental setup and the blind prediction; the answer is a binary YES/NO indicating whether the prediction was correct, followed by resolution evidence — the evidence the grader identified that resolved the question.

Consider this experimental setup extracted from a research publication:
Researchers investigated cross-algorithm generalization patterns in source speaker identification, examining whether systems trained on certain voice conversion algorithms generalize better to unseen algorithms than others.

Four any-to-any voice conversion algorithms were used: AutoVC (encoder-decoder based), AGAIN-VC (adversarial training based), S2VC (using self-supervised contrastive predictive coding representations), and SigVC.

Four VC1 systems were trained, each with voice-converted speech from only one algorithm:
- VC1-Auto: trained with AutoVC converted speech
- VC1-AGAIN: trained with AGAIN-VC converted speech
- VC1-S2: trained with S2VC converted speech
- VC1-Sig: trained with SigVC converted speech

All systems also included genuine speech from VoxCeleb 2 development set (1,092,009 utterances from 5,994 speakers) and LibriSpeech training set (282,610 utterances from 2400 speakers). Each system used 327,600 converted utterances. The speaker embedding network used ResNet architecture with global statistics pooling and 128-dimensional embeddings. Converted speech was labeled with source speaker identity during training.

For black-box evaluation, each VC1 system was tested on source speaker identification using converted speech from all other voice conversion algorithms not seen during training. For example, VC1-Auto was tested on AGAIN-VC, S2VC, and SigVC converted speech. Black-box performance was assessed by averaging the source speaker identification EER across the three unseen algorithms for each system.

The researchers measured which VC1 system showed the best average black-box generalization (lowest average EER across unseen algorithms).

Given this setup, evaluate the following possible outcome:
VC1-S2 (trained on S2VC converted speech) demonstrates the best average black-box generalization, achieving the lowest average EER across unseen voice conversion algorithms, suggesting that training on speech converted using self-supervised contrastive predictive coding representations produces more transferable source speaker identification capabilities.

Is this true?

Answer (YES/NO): NO